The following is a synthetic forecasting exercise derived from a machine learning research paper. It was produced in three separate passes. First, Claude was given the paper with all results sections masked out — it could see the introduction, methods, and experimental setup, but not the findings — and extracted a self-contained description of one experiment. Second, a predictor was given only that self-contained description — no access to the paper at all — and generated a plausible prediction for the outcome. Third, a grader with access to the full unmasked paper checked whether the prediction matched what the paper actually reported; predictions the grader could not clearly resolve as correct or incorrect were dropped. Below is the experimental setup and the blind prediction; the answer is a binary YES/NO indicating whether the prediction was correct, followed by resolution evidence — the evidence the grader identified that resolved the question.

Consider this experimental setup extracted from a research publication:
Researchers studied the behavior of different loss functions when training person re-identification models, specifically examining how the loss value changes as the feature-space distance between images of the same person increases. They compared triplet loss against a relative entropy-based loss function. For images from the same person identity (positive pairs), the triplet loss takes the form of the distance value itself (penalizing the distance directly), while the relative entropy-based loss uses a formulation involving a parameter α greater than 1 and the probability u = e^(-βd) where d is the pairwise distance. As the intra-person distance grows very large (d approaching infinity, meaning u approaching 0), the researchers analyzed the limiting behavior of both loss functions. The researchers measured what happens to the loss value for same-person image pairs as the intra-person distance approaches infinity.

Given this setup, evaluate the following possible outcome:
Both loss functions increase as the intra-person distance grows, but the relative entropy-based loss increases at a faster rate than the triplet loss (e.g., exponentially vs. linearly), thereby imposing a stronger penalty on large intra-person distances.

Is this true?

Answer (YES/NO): NO